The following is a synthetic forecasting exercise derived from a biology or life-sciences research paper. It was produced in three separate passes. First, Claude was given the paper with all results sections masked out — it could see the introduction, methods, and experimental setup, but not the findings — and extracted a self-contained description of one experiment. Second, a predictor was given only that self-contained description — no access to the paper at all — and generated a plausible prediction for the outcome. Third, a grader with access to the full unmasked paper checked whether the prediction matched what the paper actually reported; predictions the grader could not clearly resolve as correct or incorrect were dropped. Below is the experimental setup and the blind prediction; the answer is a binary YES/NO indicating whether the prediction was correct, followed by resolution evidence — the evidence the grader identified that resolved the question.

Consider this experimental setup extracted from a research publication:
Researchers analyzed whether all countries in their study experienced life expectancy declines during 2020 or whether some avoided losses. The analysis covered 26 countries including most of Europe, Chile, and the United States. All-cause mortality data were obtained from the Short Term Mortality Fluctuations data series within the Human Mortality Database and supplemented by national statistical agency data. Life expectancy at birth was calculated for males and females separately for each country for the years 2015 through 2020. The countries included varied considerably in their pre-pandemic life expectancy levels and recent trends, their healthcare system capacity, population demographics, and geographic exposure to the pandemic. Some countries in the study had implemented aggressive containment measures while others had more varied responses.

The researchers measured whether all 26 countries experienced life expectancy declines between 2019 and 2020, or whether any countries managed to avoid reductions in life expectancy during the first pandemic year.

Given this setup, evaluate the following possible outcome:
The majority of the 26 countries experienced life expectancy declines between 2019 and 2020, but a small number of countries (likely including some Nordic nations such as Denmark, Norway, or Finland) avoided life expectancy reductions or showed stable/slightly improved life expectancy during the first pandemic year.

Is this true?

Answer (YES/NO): YES